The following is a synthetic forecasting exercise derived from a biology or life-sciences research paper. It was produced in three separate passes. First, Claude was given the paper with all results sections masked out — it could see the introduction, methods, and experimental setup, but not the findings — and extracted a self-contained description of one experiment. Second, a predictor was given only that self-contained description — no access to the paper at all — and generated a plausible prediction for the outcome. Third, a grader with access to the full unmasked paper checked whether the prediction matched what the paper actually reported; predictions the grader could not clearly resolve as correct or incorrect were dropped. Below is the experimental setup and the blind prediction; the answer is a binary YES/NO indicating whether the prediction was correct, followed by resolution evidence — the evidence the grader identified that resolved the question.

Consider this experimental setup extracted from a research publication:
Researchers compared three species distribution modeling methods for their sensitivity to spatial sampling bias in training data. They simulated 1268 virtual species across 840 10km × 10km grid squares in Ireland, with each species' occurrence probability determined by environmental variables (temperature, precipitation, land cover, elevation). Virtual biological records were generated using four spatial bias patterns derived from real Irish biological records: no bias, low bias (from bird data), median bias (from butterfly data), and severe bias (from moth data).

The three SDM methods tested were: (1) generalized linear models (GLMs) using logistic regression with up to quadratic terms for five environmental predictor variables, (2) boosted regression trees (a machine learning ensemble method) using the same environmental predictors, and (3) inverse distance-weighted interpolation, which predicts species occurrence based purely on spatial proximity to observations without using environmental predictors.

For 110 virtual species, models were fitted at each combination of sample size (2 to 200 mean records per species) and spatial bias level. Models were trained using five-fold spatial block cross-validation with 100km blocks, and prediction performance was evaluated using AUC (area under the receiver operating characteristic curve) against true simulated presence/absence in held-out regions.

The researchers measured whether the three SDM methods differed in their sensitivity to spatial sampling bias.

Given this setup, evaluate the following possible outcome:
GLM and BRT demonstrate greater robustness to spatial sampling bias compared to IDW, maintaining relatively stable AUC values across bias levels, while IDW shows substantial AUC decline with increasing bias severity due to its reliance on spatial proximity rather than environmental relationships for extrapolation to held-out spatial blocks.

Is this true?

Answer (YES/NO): NO